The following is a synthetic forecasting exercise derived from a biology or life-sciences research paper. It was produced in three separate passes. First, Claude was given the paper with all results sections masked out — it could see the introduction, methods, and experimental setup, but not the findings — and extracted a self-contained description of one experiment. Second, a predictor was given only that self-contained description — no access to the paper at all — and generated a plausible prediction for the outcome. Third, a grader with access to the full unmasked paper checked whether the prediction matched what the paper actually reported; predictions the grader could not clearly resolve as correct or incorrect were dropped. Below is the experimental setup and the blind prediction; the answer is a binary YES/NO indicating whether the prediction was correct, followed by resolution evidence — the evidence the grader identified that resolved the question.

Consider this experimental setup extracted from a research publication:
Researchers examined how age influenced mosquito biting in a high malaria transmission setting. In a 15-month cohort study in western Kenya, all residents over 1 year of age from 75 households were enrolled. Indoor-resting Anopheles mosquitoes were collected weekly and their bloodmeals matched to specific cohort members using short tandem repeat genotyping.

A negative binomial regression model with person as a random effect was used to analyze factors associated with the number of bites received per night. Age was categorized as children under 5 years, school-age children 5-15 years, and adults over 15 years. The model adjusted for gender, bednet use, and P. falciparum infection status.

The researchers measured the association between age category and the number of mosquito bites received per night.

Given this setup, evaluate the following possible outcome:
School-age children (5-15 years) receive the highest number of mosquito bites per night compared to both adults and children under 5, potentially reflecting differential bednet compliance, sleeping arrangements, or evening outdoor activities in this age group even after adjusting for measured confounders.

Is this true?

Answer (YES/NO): YES